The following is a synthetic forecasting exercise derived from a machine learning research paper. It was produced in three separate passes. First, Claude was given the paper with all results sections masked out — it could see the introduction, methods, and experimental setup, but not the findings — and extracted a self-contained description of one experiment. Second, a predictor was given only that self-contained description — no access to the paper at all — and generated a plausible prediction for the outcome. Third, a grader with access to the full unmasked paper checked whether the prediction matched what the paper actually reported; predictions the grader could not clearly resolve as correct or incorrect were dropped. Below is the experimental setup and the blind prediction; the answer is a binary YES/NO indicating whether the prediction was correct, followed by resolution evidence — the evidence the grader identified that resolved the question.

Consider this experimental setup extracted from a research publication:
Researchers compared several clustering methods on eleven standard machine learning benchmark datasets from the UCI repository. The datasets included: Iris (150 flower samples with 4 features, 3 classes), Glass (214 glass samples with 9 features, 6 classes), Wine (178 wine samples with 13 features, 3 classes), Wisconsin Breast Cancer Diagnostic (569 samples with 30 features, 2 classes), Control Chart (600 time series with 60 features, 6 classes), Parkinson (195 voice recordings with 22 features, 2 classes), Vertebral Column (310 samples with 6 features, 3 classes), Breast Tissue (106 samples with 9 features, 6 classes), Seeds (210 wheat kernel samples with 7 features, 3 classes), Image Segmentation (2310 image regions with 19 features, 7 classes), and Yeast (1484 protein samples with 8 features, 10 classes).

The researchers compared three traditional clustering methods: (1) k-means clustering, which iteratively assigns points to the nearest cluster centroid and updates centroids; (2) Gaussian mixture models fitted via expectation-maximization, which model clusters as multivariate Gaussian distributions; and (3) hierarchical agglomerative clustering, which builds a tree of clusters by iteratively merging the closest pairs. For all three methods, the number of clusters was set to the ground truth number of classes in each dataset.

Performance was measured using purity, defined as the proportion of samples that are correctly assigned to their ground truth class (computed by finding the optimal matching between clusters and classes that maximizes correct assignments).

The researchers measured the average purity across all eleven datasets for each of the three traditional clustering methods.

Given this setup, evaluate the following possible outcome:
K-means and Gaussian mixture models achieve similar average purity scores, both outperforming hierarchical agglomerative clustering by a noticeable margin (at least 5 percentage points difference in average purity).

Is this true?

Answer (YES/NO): YES